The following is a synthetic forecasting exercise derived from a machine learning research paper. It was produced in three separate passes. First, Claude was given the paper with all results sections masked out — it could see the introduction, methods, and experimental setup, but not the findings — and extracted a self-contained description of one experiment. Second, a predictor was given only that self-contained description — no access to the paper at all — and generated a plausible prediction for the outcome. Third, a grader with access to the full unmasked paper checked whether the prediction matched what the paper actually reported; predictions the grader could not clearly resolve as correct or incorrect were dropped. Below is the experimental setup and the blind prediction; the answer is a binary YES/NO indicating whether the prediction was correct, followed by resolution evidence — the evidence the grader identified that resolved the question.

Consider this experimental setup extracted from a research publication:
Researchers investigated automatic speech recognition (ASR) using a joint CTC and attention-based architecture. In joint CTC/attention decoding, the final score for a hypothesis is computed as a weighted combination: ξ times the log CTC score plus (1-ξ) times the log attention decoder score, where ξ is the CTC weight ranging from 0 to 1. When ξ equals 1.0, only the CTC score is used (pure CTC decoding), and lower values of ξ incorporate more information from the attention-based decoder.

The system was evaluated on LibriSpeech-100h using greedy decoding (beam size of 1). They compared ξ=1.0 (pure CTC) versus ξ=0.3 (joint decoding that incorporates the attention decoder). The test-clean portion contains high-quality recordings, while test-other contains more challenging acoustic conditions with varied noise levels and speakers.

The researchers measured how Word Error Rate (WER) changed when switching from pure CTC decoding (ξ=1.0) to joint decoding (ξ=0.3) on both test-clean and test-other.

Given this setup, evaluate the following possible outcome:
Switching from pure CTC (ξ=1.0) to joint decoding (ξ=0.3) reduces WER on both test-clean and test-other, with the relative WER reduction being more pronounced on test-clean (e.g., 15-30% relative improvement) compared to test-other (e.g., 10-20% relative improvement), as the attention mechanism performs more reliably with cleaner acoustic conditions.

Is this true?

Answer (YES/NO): NO